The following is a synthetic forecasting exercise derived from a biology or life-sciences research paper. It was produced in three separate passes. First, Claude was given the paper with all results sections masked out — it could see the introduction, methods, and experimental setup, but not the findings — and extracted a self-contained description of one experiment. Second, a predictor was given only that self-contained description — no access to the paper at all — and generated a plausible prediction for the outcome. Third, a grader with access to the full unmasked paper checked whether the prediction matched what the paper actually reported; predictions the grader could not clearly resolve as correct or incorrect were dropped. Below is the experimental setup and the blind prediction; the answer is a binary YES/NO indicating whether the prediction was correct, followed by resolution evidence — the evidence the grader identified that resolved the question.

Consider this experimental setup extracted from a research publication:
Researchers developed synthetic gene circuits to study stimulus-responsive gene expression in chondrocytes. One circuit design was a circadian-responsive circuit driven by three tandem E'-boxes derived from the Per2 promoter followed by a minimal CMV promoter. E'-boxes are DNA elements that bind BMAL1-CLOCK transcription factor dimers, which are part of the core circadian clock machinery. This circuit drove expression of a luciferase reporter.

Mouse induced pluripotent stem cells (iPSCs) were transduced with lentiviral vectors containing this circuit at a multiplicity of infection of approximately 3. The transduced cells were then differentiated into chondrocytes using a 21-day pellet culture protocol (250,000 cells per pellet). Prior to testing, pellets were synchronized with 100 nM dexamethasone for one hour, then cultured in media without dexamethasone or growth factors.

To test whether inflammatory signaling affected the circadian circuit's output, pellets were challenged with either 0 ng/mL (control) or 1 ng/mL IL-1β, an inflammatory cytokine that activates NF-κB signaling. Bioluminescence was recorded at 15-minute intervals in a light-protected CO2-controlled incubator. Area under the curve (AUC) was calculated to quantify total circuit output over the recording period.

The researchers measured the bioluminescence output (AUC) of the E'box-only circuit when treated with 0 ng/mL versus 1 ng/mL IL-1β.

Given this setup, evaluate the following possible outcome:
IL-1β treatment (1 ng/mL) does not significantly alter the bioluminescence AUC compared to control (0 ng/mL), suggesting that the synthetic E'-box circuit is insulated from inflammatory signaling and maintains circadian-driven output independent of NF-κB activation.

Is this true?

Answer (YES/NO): NO